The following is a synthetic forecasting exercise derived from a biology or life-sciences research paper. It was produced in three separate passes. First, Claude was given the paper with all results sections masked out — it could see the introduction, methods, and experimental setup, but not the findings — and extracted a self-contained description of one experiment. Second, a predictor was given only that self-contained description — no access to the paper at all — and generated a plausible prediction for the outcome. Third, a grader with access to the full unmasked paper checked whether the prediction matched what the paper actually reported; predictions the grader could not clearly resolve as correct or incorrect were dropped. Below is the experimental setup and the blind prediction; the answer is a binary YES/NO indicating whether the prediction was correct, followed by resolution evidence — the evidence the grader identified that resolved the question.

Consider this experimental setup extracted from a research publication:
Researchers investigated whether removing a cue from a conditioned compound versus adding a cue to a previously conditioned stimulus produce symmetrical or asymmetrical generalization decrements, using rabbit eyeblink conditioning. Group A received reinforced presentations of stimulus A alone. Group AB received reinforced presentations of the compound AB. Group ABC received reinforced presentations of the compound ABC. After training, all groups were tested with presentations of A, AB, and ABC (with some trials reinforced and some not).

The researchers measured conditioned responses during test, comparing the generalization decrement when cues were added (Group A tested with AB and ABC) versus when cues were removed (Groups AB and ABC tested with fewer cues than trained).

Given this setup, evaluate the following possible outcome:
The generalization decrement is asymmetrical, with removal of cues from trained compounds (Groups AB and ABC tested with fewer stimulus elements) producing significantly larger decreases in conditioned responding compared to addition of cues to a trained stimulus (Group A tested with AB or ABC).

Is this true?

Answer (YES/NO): YES